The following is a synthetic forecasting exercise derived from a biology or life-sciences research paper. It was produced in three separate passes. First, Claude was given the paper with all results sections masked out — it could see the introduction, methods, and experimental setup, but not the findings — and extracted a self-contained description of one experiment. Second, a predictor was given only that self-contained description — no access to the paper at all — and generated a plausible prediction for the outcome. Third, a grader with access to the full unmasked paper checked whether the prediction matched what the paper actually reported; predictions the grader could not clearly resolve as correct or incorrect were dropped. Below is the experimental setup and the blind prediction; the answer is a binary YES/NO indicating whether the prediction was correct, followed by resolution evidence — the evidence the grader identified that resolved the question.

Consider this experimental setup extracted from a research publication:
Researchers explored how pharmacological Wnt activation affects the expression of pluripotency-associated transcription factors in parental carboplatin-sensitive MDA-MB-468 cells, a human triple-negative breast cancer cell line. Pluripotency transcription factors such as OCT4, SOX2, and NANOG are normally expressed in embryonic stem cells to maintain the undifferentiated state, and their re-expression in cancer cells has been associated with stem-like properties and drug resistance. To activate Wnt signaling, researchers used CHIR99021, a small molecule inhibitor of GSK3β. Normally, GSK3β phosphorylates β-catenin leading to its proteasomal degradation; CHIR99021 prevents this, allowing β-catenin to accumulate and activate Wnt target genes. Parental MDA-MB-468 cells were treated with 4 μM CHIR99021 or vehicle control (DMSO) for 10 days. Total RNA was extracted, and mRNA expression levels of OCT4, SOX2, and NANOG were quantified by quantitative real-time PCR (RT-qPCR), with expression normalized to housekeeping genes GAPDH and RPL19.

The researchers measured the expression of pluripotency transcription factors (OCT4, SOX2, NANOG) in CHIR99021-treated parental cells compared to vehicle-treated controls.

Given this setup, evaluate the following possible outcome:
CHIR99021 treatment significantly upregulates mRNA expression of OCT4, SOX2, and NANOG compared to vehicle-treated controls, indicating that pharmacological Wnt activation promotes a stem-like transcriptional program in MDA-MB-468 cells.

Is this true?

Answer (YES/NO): NO